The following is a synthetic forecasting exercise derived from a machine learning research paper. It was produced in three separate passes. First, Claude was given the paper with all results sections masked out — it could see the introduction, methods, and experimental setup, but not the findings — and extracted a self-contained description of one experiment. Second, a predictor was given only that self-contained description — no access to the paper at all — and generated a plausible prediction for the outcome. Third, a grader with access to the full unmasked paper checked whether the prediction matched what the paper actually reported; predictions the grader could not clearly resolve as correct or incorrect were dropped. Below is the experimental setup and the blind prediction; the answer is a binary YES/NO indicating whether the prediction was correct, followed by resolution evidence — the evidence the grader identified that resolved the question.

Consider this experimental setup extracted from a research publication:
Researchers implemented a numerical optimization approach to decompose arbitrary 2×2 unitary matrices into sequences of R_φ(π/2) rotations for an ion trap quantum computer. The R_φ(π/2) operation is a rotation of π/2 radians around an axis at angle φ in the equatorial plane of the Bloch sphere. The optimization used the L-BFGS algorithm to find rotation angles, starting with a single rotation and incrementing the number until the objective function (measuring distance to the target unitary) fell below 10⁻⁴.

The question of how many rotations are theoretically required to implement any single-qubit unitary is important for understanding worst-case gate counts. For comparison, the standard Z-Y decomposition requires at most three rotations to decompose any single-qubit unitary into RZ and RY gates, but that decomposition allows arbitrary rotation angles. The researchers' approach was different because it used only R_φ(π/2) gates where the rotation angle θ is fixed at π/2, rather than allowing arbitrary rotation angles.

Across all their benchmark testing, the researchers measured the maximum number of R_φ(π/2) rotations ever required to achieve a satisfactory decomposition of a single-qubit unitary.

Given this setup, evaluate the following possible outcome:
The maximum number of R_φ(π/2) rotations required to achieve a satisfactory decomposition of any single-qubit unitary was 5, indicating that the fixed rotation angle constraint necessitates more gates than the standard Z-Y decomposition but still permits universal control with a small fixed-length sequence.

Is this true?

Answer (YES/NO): NO